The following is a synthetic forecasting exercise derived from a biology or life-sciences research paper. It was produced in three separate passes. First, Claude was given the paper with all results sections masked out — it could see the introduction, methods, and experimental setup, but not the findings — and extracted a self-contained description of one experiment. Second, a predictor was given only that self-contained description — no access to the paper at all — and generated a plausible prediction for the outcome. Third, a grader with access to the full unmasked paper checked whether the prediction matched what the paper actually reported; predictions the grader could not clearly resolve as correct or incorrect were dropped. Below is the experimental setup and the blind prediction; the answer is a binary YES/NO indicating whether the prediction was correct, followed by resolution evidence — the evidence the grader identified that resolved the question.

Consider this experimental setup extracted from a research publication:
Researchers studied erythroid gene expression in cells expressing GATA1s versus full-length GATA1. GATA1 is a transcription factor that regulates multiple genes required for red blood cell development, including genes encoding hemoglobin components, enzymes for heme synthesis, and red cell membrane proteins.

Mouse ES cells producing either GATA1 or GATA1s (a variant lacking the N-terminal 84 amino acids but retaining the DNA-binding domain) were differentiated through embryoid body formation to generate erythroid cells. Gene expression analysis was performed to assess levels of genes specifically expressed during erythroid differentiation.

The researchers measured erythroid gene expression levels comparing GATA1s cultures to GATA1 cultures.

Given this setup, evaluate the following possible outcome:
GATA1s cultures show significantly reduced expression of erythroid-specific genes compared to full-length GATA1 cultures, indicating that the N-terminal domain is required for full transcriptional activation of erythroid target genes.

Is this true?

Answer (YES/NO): YES